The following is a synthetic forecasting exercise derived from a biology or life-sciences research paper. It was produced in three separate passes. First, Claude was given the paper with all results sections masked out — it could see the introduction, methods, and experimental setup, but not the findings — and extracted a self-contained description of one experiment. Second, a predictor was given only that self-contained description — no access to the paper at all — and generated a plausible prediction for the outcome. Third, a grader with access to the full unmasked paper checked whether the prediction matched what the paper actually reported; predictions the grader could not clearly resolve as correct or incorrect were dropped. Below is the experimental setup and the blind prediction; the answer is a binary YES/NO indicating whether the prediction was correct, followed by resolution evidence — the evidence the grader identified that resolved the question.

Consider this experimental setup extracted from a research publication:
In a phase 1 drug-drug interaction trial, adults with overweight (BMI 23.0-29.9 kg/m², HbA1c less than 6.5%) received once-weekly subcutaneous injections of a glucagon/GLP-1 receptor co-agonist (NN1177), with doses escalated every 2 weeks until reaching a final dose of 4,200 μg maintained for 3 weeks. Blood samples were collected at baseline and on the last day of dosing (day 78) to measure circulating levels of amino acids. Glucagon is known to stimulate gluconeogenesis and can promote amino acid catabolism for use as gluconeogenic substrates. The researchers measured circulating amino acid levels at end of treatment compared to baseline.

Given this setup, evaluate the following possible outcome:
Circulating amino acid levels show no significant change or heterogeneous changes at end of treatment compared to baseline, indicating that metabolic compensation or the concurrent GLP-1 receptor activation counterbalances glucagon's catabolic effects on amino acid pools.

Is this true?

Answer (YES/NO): NO